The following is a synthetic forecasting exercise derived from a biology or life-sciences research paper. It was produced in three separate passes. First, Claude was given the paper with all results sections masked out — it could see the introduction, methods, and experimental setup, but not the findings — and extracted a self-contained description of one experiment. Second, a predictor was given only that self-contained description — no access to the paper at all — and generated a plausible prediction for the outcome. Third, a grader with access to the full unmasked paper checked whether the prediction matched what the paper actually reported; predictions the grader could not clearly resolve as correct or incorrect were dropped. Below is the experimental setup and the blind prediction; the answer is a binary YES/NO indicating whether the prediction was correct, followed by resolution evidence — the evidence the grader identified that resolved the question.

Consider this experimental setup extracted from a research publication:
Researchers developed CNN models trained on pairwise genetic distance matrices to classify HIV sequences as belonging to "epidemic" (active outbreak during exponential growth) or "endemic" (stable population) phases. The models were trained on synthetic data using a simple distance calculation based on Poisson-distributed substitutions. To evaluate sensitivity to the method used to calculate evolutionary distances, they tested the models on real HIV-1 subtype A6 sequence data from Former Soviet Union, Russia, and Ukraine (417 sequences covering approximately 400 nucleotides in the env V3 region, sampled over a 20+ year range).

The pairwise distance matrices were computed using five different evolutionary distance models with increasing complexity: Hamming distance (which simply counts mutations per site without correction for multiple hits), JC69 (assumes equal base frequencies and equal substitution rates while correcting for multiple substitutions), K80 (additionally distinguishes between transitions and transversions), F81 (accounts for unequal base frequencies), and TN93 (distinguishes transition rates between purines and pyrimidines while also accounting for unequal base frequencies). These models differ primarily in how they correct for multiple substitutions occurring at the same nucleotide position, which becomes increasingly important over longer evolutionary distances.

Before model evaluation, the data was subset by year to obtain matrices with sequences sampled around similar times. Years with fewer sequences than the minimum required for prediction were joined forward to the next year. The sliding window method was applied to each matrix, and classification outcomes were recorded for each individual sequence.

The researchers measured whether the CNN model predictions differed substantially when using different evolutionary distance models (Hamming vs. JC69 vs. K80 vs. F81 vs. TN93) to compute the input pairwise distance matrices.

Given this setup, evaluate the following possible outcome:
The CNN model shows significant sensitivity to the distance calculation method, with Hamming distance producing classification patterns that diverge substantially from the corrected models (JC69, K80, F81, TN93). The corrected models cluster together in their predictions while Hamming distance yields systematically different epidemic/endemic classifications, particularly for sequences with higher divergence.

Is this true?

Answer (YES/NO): NO